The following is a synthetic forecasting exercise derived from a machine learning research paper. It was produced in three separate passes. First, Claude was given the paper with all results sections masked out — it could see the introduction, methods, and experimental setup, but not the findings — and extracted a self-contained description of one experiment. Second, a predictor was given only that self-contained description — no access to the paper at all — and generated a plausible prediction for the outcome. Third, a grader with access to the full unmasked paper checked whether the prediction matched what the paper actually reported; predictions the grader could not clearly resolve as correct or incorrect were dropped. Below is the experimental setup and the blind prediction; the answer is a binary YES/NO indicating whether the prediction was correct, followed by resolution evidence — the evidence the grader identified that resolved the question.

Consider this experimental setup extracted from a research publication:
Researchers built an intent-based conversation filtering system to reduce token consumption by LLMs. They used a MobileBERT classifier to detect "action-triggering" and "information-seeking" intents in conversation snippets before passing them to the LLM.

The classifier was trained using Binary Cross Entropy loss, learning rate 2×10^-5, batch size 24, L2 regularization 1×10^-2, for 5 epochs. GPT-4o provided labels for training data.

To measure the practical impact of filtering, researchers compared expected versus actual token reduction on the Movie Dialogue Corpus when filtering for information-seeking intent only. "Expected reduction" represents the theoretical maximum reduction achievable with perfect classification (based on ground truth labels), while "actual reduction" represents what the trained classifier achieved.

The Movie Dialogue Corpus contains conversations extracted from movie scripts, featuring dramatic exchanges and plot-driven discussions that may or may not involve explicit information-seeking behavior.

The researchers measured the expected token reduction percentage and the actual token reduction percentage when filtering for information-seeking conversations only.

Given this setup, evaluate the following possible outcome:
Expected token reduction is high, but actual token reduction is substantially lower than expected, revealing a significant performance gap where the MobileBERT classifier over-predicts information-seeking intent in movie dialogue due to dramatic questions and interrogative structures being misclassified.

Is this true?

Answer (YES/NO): NO